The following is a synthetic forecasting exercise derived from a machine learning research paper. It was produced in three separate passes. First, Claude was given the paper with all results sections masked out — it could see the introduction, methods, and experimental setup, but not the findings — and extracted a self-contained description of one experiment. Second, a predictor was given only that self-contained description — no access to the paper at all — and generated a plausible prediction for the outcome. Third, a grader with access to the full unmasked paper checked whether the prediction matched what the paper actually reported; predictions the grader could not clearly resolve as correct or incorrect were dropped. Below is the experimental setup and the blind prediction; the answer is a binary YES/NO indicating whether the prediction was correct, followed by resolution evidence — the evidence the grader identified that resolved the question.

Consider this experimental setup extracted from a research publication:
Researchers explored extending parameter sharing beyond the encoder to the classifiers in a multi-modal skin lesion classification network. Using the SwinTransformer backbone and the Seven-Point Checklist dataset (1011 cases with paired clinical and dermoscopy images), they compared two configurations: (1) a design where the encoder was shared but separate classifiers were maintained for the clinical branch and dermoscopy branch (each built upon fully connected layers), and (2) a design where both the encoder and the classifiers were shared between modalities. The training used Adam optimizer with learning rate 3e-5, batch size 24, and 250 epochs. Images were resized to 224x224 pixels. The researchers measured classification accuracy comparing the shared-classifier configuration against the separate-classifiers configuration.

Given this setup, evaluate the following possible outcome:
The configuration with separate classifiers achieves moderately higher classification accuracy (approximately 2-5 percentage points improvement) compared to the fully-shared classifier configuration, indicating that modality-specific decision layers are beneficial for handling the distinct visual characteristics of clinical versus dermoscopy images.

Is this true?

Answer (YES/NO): NO